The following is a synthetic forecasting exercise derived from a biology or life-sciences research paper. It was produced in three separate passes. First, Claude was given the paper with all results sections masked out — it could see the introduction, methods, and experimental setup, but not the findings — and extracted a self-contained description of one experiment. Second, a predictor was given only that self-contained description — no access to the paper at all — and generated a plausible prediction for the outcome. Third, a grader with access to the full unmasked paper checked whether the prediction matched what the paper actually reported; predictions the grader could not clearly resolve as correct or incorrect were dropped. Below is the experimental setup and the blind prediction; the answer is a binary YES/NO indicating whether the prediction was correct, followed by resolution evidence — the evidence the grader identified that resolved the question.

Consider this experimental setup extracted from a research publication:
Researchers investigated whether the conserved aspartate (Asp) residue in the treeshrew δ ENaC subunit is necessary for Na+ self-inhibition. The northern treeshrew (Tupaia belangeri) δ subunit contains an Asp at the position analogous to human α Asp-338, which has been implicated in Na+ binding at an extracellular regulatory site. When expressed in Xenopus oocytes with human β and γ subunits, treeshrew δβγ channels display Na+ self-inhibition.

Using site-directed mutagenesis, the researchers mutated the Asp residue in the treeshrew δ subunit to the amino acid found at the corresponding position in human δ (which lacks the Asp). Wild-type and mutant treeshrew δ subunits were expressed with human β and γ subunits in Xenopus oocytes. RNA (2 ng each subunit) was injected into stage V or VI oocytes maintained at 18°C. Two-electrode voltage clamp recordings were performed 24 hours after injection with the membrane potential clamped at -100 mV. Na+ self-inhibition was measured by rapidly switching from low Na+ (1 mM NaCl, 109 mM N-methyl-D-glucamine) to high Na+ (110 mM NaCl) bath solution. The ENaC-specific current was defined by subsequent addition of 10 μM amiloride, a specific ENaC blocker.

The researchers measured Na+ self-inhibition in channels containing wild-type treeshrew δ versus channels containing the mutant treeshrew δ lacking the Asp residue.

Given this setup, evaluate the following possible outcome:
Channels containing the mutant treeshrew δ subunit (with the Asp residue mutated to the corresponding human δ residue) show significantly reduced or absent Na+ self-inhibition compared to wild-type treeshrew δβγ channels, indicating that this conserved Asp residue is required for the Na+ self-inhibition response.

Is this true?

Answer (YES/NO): NO